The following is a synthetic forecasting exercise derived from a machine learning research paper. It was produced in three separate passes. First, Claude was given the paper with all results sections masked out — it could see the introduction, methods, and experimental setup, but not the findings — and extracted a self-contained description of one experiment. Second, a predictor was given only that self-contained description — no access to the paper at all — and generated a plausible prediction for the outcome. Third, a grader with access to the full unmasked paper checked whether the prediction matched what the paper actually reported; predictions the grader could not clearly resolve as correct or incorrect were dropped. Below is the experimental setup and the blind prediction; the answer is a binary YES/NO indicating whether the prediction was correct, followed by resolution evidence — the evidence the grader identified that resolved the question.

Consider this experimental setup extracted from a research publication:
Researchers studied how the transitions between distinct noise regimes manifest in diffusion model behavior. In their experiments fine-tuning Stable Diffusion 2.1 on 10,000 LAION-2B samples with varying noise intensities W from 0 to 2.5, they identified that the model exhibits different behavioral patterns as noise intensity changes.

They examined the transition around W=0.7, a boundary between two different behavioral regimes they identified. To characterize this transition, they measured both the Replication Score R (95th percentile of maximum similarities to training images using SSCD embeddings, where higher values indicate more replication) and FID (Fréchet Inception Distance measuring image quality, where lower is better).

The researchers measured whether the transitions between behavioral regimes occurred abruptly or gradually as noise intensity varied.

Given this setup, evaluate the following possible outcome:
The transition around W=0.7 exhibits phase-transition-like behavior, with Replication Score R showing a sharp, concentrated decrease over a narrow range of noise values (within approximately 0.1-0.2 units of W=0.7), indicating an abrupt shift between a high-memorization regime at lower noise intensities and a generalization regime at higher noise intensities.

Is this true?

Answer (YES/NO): NO